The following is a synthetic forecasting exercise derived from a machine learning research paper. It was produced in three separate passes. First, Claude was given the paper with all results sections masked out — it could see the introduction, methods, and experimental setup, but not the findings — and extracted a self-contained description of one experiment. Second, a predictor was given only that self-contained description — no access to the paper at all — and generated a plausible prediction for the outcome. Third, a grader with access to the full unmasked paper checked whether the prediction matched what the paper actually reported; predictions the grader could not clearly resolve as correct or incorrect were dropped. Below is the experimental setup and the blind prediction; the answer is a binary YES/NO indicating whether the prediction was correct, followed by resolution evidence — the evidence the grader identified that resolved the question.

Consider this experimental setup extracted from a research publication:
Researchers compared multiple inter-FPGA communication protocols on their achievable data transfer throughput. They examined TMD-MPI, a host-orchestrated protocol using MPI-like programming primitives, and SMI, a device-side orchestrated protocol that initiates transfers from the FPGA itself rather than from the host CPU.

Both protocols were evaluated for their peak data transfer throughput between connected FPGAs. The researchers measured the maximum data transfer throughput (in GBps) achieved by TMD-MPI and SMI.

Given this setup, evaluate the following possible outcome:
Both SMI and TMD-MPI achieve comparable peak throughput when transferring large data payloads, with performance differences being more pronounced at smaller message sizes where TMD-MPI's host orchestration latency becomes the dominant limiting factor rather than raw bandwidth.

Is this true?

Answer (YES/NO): NO